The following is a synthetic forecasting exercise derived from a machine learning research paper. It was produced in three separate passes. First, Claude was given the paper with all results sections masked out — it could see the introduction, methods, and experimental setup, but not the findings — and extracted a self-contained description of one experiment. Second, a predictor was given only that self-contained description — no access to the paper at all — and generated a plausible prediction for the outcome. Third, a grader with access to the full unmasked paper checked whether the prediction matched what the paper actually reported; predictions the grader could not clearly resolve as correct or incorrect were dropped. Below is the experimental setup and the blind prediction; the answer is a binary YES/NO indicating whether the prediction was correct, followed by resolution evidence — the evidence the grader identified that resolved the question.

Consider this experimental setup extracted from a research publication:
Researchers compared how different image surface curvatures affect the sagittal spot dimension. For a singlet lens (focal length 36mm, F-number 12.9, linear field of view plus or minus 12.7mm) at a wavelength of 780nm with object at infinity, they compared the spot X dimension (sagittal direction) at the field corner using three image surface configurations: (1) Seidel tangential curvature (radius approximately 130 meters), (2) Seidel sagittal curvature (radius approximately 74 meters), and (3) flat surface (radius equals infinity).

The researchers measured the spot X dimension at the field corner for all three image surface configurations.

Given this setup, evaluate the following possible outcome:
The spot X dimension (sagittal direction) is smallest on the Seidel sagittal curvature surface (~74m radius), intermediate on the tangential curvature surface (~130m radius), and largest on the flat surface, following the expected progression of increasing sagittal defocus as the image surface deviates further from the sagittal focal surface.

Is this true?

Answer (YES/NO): YES